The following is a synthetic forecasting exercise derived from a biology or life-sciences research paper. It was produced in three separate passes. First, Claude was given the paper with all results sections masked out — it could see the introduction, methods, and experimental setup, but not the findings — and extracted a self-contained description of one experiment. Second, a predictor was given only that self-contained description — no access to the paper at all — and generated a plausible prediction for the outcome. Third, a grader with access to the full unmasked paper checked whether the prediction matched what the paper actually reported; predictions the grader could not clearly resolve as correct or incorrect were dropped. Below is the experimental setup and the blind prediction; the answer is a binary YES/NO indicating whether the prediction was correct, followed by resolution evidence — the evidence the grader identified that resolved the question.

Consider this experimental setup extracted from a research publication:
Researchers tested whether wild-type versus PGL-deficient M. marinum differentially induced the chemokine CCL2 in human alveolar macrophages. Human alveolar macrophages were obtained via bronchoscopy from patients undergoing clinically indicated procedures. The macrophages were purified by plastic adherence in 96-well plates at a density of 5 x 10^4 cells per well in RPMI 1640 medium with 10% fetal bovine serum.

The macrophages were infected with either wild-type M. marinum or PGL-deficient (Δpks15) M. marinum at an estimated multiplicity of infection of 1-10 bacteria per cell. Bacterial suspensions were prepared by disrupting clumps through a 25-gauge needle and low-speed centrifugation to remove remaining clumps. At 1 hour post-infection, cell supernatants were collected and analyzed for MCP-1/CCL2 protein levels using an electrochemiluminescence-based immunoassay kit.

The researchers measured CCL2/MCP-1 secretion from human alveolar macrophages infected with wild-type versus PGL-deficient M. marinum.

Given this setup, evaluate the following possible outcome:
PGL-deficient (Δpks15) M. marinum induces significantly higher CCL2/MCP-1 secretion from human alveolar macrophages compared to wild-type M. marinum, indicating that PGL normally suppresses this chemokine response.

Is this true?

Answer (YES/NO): NO